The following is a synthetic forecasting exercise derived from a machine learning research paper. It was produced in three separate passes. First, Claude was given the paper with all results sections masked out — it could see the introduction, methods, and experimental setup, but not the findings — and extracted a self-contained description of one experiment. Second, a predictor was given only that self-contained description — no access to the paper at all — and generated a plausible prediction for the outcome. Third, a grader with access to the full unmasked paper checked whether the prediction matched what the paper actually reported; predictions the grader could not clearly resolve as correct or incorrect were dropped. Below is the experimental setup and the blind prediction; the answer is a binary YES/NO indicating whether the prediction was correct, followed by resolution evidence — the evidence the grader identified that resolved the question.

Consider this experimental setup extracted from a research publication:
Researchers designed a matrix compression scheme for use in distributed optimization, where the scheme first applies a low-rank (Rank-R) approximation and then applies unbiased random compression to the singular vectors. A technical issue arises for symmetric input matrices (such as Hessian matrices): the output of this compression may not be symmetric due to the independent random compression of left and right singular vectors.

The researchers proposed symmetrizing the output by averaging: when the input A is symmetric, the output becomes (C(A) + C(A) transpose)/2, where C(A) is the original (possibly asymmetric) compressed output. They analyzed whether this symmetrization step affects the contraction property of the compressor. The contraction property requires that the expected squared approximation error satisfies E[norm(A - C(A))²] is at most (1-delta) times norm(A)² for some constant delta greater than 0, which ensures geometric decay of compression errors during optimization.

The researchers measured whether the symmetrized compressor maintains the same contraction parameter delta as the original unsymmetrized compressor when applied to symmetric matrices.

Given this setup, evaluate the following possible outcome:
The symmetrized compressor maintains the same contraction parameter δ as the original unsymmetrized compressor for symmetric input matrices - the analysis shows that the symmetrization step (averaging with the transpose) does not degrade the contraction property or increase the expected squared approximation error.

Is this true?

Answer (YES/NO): YES